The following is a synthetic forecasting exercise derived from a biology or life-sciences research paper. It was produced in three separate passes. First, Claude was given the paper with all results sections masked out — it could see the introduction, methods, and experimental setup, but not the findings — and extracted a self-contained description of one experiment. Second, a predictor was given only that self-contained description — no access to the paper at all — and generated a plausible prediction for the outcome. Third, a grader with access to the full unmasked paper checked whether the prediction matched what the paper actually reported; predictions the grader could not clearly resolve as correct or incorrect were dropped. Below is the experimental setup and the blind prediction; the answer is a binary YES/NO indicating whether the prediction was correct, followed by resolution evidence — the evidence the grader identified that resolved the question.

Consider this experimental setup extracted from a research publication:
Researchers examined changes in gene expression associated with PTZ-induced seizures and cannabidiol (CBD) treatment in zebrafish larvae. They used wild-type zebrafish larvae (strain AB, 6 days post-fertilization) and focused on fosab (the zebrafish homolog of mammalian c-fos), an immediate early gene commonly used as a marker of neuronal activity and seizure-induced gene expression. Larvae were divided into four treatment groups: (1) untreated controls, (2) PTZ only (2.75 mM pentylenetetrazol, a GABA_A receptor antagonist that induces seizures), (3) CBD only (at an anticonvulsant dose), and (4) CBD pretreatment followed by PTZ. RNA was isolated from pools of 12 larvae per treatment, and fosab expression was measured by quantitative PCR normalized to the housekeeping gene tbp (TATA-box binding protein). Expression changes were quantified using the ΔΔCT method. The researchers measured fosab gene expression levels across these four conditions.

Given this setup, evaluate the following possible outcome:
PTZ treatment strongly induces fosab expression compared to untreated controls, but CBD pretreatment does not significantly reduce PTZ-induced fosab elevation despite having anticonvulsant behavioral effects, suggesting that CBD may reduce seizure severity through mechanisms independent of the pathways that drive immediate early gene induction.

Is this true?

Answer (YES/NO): YES